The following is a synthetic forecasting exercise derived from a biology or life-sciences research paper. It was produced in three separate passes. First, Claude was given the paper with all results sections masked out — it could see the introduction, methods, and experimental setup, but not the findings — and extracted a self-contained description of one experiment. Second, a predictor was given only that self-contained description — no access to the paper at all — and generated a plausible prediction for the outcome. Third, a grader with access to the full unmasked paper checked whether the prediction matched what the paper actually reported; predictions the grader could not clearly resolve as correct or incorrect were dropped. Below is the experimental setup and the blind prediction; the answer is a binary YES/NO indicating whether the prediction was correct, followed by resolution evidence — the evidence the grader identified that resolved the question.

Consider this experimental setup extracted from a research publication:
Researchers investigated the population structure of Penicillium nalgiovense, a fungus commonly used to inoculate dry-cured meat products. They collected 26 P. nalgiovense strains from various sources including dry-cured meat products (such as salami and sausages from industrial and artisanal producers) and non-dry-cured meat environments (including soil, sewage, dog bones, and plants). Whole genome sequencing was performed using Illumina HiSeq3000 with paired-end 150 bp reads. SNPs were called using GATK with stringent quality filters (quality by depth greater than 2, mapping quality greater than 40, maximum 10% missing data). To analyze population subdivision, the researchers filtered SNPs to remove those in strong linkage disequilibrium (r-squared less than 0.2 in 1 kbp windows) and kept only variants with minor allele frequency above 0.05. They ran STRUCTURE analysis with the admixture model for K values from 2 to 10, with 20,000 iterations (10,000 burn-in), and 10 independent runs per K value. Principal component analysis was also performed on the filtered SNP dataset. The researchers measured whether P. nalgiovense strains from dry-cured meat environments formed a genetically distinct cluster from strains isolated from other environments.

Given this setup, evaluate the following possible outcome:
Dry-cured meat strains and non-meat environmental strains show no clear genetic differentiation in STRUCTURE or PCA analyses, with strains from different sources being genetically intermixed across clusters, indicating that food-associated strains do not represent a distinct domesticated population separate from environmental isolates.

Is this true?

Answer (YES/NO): YES